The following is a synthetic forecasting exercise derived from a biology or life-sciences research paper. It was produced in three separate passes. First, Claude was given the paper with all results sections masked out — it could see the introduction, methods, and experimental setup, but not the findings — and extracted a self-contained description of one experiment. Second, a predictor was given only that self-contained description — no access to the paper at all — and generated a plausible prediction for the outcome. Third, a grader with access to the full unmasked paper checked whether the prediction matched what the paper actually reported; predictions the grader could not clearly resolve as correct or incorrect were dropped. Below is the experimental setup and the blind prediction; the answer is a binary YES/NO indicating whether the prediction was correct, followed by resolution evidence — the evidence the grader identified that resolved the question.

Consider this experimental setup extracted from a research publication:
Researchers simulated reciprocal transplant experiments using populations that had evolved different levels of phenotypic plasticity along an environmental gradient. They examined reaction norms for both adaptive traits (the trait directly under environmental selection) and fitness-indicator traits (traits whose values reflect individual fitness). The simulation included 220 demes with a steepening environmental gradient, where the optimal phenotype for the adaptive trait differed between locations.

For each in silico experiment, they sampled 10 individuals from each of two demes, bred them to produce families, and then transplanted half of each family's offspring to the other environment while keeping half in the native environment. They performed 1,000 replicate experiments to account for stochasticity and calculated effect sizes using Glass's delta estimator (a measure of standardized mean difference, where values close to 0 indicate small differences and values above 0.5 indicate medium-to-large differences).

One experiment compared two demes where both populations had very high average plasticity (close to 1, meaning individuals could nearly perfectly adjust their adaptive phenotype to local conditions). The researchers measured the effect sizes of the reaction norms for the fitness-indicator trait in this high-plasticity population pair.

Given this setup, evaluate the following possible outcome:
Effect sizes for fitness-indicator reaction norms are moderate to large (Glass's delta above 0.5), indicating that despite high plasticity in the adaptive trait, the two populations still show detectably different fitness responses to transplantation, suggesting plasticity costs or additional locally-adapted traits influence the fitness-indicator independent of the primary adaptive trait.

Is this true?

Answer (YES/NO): NO